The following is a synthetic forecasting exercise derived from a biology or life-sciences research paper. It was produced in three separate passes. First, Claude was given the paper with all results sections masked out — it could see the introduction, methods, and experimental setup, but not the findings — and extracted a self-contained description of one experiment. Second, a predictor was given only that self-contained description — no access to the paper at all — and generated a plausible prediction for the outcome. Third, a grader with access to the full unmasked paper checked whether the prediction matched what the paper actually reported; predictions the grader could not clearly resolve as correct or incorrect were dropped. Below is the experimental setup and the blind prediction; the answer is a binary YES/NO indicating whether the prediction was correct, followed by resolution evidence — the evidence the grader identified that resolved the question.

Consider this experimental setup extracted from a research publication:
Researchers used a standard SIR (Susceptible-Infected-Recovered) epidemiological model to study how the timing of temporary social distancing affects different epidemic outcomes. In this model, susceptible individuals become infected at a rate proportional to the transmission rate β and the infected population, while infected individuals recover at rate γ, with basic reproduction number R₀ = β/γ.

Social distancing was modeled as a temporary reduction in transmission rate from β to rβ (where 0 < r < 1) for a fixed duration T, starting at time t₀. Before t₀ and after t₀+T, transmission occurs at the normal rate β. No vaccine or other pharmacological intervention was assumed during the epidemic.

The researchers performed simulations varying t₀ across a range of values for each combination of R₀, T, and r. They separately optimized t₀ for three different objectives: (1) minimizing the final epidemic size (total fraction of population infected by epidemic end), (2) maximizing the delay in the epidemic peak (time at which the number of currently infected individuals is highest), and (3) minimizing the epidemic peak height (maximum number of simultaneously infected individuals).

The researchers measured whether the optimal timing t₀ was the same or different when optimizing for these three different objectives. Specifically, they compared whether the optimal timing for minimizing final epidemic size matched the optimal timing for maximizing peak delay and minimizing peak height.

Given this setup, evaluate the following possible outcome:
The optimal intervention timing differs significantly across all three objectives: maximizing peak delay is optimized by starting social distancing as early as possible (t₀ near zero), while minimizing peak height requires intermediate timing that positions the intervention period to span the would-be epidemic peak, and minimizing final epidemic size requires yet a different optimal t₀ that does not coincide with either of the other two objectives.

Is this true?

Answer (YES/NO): NO